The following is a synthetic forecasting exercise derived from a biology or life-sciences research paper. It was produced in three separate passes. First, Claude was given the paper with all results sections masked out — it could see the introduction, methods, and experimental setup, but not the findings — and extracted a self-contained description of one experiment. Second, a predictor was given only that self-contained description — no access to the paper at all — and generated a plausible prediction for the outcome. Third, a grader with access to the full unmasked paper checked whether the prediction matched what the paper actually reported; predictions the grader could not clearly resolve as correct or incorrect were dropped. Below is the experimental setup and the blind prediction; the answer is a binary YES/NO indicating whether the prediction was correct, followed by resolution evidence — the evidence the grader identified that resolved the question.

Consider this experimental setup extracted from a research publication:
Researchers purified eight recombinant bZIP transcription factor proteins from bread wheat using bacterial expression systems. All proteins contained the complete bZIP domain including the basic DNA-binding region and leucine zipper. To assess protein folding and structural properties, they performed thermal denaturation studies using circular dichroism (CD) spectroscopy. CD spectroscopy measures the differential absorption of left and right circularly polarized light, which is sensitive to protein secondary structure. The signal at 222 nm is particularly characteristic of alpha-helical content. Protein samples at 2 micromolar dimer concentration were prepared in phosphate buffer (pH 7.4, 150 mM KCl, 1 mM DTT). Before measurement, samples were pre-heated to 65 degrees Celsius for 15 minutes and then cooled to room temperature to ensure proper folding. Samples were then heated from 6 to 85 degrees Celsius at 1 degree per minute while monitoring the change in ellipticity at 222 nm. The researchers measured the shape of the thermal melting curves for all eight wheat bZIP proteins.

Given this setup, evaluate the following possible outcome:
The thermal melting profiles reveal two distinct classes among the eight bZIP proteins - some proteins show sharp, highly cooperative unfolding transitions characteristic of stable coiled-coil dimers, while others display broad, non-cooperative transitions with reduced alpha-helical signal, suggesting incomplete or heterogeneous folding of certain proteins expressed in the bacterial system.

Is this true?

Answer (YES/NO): NO